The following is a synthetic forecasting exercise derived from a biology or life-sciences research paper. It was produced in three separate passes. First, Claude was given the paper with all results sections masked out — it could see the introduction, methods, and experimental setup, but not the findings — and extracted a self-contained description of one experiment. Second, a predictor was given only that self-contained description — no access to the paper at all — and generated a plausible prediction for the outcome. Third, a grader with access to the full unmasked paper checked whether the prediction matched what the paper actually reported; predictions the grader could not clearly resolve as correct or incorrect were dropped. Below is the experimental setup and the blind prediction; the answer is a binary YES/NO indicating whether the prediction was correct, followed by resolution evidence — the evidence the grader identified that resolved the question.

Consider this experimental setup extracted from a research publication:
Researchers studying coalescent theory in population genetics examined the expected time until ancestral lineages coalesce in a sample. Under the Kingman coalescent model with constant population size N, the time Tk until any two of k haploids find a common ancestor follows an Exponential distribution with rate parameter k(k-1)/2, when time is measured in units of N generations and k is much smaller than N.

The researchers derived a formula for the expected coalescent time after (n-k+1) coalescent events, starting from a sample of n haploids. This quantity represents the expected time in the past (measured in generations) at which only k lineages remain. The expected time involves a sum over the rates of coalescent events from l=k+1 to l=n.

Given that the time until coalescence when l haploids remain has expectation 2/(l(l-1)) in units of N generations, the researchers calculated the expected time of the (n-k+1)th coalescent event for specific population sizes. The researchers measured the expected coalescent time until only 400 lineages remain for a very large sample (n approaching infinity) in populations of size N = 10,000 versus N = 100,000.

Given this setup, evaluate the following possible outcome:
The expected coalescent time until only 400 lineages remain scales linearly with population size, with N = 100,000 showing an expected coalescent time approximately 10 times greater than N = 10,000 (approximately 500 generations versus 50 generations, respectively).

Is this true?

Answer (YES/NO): NO